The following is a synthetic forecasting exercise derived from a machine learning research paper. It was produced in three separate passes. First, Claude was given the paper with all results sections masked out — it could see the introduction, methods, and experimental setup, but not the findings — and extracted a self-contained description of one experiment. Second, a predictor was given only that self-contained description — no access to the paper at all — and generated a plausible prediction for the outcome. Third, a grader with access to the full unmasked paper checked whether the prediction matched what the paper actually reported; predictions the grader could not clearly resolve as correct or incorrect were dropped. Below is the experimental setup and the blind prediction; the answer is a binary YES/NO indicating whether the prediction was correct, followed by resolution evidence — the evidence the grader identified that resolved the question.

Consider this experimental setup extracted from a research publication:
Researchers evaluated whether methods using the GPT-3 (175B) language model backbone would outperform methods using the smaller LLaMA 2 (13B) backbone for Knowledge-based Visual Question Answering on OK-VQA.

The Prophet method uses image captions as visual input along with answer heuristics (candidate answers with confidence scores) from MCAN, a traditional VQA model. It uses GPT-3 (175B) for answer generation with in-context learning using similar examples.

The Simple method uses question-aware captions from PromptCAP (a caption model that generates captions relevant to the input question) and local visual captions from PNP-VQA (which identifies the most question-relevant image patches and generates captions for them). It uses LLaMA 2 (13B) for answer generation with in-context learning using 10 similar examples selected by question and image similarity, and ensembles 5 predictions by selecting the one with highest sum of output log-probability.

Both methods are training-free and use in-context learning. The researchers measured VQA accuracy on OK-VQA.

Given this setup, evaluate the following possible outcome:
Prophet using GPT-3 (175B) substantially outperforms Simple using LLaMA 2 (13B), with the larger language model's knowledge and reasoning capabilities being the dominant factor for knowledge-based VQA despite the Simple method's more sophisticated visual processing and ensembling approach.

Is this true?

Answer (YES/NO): NO